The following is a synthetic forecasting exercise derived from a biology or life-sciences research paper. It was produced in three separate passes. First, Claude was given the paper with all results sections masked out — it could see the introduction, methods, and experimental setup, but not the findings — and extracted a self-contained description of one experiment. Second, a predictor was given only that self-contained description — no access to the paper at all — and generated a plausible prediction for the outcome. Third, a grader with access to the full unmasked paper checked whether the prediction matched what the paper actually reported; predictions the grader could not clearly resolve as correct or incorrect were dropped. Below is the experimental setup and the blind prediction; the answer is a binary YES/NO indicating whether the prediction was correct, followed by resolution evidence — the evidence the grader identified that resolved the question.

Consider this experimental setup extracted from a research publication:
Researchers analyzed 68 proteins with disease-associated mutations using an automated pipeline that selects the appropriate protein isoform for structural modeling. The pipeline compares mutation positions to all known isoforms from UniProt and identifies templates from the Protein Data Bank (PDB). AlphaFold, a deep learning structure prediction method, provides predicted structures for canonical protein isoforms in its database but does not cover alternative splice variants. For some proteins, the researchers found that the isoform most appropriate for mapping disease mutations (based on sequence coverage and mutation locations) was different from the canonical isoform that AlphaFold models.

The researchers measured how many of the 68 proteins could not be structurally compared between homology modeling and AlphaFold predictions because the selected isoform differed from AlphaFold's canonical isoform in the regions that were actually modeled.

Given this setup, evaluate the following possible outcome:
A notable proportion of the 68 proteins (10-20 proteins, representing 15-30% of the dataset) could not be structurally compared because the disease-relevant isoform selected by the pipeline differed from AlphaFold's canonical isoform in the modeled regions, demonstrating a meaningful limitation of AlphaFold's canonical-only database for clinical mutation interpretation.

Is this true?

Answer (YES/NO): YES